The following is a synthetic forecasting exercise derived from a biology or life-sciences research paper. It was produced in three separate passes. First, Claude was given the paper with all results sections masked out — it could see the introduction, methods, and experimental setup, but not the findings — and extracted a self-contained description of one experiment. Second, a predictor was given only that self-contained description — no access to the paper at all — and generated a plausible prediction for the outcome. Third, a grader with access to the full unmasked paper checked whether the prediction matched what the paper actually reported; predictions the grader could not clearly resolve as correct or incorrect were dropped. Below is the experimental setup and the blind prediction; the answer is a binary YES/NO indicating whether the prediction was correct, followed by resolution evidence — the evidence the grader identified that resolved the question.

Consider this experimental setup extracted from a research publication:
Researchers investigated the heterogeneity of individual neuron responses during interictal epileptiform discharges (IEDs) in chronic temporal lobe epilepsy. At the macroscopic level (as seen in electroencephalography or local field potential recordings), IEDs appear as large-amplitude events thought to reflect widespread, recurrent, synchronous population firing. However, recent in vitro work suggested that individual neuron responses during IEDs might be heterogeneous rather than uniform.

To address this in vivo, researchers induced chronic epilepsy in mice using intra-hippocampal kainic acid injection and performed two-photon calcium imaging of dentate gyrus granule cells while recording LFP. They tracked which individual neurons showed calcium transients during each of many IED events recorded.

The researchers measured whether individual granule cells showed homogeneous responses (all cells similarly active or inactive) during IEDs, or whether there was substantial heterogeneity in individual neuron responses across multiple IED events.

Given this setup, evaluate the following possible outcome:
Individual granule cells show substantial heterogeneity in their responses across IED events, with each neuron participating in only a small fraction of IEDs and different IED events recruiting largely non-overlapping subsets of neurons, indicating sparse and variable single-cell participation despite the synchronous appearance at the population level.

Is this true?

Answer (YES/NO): YES